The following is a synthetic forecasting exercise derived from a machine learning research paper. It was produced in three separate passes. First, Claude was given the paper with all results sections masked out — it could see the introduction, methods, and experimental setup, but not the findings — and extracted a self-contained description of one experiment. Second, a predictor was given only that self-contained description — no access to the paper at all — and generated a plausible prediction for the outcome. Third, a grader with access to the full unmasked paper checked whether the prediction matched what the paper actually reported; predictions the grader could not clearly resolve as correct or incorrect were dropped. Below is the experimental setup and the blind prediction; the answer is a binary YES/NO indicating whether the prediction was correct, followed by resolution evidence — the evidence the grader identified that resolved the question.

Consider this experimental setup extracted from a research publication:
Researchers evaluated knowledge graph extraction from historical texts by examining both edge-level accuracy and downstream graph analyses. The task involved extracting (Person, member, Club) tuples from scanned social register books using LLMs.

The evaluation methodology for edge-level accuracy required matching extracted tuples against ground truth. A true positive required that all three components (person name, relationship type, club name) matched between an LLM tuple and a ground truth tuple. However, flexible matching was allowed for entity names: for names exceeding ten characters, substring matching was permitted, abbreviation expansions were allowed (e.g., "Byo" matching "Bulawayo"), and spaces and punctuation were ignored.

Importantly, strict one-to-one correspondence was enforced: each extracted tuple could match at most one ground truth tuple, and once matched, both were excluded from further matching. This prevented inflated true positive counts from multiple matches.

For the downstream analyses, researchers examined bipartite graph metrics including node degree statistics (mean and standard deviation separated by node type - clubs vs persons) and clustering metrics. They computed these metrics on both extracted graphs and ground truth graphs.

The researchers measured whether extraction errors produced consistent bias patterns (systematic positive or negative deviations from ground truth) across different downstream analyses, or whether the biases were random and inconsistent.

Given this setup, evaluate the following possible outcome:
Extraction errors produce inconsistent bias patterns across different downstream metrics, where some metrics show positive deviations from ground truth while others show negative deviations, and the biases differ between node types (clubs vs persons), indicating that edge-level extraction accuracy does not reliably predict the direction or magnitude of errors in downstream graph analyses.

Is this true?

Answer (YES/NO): NO